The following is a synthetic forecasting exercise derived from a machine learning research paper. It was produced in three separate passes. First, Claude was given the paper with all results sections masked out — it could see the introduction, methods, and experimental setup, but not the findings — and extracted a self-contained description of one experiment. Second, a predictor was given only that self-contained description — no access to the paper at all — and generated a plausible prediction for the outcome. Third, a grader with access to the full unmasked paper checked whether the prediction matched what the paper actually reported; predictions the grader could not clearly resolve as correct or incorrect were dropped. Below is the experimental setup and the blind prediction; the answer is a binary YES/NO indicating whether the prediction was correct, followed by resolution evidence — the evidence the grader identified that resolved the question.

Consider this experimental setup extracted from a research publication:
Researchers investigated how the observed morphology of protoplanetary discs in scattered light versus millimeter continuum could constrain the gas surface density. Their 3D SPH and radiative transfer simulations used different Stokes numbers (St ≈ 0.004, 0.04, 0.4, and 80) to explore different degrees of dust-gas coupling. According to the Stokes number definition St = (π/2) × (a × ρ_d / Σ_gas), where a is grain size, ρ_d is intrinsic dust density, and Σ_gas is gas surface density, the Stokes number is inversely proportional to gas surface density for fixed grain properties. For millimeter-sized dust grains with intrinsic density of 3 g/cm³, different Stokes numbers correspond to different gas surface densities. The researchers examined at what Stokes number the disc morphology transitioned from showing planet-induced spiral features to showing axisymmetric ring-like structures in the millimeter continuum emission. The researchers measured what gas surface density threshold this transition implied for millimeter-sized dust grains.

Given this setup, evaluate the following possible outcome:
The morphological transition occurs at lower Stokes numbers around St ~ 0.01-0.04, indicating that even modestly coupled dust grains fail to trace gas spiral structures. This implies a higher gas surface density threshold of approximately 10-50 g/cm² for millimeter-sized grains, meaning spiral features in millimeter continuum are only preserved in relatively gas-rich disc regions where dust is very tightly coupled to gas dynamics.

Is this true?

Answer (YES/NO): NO